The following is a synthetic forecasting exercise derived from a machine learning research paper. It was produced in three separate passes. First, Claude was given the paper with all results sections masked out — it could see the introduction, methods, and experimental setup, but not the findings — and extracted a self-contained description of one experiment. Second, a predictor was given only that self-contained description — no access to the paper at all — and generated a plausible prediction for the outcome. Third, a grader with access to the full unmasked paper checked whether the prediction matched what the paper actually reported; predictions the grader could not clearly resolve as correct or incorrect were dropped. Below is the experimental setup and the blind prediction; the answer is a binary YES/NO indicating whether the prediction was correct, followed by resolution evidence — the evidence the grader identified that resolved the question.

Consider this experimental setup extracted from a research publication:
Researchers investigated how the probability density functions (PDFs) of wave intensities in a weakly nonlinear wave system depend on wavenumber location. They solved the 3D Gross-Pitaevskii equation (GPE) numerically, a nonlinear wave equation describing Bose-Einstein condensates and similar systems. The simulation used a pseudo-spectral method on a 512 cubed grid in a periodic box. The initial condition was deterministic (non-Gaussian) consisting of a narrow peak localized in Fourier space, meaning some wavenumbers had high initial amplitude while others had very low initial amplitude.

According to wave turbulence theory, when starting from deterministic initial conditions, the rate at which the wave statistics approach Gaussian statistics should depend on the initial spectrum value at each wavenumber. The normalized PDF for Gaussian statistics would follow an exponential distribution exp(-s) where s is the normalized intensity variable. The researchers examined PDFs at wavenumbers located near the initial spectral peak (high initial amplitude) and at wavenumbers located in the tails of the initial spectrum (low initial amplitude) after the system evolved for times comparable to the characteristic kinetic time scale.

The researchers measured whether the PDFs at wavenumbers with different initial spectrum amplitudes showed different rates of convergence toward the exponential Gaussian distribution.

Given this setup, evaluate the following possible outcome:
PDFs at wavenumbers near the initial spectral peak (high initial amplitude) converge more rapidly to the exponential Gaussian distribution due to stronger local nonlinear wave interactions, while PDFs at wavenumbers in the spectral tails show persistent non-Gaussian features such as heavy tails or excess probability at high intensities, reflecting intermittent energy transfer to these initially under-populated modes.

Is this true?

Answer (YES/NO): NO